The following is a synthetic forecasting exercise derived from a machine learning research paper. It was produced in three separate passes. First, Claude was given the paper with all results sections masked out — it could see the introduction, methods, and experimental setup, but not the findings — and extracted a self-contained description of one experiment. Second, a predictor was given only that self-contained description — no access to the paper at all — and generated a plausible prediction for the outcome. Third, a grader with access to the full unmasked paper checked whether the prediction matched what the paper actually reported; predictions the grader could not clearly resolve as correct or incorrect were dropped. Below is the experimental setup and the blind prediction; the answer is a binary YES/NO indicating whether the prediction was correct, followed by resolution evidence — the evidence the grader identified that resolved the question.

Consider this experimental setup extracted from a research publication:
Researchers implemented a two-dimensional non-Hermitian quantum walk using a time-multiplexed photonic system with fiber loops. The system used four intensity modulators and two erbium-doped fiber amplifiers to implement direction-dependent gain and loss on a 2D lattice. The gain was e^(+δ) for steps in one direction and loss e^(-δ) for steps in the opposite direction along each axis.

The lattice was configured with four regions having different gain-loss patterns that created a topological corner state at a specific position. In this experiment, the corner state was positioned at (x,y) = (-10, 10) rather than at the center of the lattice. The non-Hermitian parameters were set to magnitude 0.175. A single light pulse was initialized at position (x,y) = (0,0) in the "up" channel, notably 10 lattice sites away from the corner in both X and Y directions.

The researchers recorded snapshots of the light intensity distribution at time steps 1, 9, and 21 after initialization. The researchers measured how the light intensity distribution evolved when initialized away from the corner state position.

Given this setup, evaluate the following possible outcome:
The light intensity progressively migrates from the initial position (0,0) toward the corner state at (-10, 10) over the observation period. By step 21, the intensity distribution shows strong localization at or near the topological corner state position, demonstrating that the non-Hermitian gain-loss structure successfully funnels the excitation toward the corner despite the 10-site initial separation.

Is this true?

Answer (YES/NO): YES